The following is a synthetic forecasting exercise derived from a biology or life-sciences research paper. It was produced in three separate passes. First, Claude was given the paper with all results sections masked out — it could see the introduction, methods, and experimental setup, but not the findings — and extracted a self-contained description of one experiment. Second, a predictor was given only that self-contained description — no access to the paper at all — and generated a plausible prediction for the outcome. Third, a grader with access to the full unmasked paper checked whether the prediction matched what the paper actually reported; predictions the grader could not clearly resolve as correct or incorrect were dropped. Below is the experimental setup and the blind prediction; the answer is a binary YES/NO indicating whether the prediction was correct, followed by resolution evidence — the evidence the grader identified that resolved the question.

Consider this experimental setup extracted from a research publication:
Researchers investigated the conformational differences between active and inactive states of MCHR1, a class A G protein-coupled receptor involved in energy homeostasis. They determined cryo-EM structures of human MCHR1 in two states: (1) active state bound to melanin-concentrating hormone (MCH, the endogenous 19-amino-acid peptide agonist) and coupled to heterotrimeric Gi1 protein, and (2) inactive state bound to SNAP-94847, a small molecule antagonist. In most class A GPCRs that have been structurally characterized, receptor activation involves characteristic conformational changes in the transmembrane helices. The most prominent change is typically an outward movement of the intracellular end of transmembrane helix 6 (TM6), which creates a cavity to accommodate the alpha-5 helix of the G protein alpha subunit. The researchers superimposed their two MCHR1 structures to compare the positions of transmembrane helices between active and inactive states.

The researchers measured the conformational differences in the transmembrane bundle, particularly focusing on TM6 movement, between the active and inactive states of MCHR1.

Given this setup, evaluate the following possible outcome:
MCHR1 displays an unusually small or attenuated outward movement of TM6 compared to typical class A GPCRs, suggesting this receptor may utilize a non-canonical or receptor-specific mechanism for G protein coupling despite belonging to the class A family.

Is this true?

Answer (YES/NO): NO